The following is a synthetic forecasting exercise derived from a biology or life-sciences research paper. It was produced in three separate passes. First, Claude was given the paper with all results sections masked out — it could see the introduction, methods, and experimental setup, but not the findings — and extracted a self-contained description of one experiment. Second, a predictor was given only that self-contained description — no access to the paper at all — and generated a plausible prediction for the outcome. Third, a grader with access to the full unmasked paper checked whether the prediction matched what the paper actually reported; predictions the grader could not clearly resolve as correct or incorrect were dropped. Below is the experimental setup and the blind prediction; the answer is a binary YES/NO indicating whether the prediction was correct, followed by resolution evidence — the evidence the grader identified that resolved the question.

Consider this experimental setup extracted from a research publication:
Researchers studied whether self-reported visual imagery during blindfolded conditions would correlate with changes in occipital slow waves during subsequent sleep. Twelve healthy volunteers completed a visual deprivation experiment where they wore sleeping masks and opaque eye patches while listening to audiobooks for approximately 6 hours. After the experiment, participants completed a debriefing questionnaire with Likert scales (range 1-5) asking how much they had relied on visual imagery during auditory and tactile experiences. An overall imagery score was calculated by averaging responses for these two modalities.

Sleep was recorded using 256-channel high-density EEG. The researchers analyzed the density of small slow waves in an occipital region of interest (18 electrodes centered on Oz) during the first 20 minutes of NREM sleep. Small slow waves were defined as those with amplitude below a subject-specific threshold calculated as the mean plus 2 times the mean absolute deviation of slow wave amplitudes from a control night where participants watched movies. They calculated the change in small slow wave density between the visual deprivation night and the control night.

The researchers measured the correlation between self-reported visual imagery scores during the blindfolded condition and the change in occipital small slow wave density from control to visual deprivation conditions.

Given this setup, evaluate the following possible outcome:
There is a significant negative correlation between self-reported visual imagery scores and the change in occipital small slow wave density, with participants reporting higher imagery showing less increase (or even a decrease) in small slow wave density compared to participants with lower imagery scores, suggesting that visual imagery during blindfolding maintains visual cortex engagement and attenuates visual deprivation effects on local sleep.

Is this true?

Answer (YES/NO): NO